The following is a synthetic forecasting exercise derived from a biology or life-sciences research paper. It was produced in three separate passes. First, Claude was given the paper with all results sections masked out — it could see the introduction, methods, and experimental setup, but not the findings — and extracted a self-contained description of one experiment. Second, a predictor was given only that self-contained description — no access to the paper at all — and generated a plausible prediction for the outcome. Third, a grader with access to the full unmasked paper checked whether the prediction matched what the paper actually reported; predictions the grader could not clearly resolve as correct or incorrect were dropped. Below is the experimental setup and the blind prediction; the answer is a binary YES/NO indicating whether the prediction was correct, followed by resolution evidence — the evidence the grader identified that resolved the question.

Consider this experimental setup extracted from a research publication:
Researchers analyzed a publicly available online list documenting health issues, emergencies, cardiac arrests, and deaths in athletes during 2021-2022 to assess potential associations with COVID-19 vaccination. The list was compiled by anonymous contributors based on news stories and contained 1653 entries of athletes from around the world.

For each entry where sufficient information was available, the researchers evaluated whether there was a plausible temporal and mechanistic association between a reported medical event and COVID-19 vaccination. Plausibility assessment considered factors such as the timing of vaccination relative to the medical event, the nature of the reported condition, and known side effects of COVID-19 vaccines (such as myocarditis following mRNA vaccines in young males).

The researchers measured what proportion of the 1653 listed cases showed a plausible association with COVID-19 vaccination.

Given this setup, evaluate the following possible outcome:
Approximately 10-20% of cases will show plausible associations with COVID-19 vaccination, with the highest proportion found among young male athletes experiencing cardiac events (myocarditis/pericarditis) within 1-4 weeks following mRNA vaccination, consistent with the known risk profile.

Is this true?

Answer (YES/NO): NO